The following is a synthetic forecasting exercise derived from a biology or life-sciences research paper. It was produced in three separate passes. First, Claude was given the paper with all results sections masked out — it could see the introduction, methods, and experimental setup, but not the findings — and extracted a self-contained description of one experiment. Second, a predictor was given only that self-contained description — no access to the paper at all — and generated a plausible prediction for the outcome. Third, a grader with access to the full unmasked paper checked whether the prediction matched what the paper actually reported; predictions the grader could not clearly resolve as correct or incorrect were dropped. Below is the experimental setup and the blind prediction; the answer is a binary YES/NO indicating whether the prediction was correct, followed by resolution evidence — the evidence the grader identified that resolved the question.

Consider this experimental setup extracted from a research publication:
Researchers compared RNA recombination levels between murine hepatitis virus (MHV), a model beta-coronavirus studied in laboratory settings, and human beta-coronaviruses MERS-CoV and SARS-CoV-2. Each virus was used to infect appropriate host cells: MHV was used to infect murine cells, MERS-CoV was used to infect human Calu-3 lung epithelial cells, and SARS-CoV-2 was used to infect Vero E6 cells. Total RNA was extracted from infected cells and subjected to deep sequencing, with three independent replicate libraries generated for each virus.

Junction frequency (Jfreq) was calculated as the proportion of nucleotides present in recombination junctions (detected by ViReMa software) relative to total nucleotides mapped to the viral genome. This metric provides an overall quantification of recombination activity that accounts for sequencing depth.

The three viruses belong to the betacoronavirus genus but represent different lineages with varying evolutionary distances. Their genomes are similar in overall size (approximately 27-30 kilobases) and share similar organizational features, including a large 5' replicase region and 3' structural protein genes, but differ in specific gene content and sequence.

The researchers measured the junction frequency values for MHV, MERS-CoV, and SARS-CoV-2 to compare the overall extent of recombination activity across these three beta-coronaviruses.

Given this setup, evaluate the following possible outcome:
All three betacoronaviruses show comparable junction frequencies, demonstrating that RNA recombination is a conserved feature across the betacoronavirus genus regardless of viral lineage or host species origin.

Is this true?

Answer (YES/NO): NO